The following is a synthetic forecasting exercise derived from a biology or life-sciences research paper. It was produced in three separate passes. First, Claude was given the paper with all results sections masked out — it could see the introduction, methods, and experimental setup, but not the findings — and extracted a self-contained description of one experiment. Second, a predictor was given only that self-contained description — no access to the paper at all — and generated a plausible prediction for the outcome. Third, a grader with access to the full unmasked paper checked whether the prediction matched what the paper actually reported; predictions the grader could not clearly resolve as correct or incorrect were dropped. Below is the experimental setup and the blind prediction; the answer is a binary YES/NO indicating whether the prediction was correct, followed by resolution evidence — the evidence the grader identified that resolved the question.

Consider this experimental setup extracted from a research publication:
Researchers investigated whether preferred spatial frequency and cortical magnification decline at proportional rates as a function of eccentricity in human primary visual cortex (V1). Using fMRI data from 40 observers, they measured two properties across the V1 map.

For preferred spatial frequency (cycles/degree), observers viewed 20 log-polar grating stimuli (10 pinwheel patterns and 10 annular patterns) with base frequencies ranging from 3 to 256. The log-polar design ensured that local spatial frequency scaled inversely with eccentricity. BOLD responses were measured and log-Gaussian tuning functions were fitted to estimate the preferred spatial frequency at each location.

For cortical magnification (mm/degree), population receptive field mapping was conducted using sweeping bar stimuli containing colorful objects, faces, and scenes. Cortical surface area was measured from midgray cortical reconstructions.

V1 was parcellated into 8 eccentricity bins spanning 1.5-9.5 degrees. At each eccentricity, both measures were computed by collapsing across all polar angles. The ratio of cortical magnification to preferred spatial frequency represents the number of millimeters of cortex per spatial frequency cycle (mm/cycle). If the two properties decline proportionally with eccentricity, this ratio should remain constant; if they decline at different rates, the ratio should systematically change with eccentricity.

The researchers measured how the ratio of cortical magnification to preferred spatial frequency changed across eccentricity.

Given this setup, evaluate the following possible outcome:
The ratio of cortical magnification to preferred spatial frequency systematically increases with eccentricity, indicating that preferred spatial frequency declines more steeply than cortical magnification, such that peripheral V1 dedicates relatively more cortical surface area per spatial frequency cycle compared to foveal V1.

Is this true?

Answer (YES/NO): NO